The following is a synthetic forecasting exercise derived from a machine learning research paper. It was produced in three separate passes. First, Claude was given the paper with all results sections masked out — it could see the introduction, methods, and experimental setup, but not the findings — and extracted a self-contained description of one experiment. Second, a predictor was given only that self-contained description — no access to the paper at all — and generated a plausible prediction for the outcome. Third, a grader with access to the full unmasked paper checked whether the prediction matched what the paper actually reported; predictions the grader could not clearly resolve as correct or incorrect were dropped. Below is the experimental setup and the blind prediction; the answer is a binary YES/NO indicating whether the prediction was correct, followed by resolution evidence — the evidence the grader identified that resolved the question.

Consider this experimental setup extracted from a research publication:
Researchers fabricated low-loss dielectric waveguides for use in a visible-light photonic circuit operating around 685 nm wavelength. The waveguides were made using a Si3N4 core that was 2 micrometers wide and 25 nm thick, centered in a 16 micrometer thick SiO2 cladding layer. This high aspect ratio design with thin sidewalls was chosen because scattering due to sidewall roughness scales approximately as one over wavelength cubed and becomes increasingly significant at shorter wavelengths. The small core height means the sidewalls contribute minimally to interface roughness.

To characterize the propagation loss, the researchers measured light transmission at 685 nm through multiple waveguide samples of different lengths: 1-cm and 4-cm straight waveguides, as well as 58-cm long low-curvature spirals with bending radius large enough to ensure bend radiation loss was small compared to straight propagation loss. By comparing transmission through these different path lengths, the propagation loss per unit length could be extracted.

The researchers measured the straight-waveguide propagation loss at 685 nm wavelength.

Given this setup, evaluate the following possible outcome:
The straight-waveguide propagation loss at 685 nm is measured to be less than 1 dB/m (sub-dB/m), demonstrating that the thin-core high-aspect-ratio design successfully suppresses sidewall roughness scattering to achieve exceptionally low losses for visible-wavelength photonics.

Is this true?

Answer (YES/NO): NO